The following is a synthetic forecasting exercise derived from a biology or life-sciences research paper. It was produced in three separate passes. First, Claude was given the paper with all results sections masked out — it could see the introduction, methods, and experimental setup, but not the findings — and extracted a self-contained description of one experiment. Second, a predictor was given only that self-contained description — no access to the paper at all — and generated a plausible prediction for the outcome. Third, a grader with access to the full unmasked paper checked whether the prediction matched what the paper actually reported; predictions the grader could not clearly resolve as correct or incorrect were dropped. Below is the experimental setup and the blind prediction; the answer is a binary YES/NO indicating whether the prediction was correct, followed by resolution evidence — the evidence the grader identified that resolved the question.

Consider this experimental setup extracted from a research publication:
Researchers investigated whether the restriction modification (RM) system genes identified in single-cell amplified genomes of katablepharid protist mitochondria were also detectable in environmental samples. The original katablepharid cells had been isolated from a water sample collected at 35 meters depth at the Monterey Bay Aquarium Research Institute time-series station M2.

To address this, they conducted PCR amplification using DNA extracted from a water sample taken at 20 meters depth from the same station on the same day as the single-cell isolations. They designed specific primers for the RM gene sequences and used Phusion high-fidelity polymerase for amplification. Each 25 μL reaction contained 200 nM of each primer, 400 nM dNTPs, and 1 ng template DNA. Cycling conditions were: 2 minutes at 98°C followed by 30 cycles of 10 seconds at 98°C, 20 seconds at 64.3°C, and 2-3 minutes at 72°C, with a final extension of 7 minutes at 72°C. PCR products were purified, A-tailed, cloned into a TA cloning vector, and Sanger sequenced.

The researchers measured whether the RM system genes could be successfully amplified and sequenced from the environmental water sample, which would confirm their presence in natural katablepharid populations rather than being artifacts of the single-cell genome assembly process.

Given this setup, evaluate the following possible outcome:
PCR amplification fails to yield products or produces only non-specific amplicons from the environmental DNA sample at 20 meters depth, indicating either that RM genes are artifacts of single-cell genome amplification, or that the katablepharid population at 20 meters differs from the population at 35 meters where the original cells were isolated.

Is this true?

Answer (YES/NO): NO